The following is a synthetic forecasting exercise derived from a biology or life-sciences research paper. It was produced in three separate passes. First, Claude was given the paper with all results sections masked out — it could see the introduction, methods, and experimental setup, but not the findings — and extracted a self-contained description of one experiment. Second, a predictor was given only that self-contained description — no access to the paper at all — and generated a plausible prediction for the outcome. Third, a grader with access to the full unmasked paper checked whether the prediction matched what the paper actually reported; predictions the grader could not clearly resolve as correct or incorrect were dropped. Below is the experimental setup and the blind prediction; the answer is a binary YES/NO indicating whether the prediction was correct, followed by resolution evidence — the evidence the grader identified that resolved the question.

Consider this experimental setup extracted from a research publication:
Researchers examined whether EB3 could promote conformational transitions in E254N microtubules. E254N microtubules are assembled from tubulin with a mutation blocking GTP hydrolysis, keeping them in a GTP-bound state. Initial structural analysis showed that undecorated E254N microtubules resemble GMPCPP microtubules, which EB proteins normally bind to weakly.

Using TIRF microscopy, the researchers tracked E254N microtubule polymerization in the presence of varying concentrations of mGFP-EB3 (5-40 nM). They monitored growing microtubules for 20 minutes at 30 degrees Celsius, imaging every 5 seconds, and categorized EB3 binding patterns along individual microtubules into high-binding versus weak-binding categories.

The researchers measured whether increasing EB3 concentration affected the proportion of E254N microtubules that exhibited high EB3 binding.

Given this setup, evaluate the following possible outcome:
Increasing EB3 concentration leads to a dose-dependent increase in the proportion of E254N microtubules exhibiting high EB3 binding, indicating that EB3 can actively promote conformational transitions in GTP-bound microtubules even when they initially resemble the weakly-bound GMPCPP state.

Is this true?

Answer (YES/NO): YES